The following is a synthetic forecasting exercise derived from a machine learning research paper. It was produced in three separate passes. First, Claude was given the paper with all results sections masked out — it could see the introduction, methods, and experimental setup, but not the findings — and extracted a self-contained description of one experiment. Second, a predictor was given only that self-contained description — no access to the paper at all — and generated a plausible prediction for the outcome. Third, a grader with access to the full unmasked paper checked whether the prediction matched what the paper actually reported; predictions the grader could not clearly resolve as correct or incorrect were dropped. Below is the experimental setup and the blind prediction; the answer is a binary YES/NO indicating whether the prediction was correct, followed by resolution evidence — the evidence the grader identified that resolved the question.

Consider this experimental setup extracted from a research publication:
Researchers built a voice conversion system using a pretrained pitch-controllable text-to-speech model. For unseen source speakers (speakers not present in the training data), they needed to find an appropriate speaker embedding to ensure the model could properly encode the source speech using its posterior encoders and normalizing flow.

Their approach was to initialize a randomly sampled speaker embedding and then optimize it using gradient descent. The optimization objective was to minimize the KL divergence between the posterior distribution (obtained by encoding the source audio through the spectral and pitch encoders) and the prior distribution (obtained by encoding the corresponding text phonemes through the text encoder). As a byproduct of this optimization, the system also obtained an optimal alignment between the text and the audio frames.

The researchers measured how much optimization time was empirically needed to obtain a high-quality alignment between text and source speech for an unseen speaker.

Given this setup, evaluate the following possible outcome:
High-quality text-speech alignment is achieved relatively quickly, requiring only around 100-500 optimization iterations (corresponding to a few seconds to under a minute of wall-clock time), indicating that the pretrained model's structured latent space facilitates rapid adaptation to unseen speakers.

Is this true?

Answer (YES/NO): NO